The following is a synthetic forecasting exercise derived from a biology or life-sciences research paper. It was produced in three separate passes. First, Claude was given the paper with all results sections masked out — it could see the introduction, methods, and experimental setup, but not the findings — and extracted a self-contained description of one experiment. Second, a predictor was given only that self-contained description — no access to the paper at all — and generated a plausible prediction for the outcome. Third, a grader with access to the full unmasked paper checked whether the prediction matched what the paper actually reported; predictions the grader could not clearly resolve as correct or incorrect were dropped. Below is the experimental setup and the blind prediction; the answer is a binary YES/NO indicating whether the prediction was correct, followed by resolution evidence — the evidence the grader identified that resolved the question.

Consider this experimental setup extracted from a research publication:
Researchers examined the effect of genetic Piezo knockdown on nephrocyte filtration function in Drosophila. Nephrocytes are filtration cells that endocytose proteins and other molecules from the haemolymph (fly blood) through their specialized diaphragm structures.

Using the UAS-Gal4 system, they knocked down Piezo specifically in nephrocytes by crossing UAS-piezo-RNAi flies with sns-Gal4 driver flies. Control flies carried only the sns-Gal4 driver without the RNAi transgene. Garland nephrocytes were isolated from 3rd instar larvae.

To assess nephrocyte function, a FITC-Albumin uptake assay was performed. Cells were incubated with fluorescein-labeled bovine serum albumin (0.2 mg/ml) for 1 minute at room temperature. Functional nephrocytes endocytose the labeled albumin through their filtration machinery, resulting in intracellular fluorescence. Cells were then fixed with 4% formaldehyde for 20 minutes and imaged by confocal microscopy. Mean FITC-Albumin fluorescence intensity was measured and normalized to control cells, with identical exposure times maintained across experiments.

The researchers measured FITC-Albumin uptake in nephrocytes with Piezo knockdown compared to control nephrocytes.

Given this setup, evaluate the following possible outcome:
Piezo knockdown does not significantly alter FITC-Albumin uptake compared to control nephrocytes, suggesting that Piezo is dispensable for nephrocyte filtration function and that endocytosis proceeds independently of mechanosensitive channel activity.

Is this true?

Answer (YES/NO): NO